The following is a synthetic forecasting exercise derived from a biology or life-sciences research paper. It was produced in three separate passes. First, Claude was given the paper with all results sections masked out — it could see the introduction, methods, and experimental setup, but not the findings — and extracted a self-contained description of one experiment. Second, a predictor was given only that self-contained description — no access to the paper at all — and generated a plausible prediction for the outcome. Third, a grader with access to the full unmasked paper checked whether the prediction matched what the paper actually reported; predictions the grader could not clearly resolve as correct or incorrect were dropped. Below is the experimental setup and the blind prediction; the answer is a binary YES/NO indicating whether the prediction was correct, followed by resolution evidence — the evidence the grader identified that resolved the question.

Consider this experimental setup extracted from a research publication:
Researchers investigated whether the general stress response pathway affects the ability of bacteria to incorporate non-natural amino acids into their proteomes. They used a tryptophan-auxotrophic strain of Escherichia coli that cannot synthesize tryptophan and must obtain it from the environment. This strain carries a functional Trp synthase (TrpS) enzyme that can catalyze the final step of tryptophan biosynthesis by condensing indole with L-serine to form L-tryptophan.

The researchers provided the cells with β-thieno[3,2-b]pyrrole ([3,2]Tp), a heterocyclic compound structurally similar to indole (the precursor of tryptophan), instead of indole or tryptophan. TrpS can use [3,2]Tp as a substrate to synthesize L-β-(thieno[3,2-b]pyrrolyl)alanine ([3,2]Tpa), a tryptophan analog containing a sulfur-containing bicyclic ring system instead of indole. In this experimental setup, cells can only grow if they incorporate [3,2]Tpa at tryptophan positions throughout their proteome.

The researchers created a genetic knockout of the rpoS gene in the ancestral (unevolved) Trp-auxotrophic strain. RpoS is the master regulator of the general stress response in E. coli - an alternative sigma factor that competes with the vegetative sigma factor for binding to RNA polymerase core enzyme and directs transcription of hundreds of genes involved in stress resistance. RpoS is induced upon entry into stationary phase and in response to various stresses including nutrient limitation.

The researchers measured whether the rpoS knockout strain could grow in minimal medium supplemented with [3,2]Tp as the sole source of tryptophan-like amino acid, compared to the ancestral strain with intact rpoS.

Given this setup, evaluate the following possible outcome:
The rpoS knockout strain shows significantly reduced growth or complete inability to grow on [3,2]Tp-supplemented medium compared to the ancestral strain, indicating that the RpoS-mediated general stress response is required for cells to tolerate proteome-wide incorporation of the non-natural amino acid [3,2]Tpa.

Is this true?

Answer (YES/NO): NO